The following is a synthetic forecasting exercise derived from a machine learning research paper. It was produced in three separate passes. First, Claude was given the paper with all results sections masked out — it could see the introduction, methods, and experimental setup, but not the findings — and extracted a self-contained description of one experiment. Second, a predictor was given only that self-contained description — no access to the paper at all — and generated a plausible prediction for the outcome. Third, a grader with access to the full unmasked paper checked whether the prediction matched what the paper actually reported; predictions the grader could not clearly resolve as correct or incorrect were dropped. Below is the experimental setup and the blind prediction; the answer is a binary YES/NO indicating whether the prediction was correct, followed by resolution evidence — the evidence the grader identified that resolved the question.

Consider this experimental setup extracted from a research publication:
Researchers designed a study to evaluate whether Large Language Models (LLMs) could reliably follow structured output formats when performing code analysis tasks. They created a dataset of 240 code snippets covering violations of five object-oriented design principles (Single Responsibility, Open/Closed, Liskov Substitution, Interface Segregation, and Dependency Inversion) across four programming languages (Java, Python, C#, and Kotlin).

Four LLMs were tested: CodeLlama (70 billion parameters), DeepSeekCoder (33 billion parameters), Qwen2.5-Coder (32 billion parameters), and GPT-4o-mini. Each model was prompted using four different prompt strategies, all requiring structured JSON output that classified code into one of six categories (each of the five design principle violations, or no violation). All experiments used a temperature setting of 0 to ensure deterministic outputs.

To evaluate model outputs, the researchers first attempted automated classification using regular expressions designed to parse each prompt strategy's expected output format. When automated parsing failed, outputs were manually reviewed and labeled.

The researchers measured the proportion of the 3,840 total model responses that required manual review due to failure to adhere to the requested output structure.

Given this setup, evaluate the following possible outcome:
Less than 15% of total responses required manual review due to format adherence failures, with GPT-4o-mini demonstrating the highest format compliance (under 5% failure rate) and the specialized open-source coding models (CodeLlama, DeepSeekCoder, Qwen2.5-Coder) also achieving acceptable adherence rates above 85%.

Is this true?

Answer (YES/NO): NO